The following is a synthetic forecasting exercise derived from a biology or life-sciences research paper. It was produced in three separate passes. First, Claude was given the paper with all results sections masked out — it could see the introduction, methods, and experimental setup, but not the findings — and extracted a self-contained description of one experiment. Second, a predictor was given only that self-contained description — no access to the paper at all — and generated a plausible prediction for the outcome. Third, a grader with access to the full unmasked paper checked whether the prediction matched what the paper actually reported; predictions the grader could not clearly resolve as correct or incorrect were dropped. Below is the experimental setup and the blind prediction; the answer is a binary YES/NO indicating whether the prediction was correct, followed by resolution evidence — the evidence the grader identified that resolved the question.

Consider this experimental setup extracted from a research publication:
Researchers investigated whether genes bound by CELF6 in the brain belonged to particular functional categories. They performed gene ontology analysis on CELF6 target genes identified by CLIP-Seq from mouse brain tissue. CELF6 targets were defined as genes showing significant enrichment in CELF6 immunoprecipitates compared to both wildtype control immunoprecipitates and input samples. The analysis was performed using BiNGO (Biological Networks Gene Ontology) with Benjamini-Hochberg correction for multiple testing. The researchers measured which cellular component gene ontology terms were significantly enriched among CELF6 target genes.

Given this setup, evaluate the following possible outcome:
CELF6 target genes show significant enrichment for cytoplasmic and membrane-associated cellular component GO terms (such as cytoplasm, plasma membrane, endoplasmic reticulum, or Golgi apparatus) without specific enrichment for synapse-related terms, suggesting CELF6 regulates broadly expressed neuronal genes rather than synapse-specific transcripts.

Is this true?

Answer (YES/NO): NO